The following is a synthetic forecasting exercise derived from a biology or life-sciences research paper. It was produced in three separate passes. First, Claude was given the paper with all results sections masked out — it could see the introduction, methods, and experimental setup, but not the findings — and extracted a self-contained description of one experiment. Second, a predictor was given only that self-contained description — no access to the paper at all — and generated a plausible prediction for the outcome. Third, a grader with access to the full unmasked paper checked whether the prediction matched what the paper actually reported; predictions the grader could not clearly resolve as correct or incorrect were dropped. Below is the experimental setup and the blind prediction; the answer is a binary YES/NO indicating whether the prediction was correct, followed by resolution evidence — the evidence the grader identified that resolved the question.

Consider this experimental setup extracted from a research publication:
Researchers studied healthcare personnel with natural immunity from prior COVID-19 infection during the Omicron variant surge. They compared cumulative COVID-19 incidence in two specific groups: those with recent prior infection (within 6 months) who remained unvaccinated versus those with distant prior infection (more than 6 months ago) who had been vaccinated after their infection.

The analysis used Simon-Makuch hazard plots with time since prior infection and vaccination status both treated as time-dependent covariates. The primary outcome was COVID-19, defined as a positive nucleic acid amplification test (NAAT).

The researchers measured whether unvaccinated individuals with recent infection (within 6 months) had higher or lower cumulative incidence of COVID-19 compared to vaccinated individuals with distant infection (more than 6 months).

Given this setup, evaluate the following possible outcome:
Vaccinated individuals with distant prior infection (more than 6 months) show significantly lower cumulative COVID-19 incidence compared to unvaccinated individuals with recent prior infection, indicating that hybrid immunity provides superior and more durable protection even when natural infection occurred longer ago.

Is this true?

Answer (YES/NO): NO